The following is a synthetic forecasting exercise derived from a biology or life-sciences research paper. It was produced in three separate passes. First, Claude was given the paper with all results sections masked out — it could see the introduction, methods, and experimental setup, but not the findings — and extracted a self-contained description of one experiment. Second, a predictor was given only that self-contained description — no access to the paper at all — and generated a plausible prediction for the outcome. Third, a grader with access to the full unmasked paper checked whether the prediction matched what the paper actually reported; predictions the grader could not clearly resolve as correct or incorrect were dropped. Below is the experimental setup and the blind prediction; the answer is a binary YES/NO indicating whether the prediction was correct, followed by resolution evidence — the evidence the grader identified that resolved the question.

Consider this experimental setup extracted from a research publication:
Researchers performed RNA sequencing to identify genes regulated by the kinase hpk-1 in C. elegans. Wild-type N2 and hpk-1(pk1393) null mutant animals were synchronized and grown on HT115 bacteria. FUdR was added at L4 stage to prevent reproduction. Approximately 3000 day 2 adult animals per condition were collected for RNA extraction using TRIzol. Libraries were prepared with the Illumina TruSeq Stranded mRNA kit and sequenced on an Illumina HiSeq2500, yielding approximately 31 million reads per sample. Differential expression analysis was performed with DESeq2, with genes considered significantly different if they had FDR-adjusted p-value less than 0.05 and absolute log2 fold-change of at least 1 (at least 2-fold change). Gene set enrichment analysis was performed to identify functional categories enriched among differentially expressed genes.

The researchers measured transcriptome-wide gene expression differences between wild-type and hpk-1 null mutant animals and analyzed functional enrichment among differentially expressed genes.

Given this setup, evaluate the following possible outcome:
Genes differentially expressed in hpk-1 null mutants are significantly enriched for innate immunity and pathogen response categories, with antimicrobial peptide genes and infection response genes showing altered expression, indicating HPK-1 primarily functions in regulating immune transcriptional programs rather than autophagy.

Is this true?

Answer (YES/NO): NO